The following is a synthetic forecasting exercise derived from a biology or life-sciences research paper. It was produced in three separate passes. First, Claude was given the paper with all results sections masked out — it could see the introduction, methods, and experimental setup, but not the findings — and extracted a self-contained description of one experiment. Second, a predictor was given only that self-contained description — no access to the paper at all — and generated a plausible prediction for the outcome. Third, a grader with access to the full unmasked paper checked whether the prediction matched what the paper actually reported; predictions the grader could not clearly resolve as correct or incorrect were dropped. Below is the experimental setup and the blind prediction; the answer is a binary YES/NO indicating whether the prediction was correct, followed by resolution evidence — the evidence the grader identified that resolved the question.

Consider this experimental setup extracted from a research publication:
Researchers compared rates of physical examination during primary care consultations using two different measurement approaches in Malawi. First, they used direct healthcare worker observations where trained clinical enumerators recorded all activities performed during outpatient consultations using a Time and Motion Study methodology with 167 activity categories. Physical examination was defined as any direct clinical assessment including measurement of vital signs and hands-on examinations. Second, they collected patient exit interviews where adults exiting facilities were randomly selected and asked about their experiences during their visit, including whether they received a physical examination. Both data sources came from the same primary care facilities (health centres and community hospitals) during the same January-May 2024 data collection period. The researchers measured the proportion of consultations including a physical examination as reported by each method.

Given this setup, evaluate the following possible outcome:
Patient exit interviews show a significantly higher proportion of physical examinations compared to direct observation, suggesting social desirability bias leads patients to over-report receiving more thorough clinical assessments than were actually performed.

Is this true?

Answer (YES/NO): YES